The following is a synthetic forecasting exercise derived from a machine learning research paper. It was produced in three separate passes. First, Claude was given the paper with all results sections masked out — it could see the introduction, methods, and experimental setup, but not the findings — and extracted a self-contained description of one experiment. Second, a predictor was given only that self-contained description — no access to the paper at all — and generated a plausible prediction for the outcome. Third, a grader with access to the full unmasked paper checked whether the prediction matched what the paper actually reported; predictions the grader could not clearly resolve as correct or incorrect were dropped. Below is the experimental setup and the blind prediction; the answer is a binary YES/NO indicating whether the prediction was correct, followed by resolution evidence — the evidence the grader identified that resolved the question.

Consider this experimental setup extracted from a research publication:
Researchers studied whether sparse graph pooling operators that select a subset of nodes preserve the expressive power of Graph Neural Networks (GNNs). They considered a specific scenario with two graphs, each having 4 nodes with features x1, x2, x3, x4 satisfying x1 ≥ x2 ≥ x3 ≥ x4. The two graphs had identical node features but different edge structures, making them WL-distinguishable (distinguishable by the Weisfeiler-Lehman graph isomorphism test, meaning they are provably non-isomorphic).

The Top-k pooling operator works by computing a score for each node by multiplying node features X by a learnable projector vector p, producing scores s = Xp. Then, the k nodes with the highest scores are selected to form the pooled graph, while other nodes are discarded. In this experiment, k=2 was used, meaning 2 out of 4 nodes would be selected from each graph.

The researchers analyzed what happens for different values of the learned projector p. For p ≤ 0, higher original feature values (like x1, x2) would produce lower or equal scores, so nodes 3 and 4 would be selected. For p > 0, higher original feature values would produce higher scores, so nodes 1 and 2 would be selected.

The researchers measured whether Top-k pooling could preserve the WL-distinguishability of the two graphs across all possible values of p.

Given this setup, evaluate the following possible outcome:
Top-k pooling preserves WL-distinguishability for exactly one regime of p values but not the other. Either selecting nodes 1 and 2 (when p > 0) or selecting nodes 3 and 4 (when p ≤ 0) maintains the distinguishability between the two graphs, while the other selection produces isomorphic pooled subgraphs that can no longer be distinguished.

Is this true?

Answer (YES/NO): NO